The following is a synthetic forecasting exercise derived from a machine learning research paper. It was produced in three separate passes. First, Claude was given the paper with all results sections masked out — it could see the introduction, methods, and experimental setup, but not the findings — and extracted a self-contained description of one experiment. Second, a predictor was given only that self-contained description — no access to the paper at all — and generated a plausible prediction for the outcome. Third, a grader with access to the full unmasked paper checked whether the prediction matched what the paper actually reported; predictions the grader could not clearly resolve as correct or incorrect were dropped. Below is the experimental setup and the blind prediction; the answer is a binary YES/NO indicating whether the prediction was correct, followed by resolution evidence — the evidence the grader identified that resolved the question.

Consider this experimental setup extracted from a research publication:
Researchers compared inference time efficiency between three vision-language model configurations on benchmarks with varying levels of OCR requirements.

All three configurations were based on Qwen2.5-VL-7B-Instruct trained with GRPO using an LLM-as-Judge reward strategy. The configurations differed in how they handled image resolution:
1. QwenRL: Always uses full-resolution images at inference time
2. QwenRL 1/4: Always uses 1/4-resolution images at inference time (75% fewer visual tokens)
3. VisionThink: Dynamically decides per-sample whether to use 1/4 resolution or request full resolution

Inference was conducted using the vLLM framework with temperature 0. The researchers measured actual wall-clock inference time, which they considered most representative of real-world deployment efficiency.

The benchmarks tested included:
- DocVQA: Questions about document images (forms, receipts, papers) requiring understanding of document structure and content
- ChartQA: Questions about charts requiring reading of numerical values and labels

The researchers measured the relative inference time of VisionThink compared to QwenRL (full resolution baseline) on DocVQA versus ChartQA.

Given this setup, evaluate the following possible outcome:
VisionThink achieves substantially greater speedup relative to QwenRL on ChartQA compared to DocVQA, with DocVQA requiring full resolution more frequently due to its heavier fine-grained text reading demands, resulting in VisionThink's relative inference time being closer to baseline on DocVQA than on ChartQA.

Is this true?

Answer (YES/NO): NO